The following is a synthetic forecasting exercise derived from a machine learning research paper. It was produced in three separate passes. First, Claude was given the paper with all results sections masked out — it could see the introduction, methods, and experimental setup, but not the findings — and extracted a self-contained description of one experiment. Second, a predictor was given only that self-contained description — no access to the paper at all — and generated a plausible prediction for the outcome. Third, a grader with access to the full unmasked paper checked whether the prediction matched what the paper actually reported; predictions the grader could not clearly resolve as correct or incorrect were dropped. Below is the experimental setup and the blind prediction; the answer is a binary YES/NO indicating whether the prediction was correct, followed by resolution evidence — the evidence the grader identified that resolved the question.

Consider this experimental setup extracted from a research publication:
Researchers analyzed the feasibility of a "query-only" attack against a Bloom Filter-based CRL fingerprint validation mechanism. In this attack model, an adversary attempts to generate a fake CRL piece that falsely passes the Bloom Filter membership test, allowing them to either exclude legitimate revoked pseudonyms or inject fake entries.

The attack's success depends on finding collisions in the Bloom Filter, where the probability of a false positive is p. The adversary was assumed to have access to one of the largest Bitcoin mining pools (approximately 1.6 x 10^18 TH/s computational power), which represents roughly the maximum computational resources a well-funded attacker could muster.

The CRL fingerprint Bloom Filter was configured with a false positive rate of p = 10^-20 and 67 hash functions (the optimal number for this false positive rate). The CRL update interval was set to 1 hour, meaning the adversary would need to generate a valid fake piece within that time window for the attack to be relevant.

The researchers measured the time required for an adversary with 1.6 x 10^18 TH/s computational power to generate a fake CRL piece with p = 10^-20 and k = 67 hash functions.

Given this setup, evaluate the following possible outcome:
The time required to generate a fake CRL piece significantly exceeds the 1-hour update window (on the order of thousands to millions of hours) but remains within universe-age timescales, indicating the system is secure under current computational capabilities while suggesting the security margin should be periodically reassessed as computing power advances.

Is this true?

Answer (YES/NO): NO